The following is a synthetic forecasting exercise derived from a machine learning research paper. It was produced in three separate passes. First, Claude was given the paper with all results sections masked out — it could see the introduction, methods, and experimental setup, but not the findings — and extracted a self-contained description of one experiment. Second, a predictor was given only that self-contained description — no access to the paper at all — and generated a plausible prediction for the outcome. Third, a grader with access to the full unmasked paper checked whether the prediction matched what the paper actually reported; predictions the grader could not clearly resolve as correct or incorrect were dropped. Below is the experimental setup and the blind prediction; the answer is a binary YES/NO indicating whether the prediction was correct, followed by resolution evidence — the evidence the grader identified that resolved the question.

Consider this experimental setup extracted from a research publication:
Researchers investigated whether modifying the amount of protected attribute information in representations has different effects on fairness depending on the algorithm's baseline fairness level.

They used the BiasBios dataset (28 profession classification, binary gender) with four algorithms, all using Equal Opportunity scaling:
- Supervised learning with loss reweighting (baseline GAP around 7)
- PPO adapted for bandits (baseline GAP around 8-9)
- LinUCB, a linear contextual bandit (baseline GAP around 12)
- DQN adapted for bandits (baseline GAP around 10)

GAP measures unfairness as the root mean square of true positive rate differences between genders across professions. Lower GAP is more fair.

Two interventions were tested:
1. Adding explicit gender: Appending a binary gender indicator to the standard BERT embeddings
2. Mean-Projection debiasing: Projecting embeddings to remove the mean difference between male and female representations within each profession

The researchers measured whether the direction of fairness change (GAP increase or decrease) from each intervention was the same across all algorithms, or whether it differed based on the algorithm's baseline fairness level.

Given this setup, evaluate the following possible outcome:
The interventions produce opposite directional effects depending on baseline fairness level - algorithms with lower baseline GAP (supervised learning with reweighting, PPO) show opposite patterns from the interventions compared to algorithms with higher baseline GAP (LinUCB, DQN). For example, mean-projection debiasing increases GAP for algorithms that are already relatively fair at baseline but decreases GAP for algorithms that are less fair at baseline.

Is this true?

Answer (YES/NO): YES